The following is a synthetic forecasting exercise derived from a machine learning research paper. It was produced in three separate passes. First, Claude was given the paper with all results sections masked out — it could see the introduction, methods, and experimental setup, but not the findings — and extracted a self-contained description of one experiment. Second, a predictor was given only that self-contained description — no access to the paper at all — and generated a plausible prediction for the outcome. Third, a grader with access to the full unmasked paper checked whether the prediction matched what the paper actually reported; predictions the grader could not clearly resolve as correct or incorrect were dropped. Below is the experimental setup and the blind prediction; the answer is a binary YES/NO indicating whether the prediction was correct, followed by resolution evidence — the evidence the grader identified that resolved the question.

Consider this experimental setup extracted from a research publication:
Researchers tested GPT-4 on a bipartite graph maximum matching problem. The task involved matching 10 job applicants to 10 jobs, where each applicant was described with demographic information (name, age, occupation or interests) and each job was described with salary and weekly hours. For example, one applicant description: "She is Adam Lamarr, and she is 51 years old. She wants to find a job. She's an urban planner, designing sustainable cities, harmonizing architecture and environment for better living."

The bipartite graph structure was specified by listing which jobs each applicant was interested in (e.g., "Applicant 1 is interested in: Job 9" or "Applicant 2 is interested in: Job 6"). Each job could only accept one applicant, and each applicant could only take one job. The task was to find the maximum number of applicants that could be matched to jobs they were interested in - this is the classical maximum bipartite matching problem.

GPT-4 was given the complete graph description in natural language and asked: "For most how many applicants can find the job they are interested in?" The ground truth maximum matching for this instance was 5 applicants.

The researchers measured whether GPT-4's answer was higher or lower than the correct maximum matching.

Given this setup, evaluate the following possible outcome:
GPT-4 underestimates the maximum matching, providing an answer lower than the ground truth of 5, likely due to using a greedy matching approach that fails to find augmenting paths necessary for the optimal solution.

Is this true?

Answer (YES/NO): NO